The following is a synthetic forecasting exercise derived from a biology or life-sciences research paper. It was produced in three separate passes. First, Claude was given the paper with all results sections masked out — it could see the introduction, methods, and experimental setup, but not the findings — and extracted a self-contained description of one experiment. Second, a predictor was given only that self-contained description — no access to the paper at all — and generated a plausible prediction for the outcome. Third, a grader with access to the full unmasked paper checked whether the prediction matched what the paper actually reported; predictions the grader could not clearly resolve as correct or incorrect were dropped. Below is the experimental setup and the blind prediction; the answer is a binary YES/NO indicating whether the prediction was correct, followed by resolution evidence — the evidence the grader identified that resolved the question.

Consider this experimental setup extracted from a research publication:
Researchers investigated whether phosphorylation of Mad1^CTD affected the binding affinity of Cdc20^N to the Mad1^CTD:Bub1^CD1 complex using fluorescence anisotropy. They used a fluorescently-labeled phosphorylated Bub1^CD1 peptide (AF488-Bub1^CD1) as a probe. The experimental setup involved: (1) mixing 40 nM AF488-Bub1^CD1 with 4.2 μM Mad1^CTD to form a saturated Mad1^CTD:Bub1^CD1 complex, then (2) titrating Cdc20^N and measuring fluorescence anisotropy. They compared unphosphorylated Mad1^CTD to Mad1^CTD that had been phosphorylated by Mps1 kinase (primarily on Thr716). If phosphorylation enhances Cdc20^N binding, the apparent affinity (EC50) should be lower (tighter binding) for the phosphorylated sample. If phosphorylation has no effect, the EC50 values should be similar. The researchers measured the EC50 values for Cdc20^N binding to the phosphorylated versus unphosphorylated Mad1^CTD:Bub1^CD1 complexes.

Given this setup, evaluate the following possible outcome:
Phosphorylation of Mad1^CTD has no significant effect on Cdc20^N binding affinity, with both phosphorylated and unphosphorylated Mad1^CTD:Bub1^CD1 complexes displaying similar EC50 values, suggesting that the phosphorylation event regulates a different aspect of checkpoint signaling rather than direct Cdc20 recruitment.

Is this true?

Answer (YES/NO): NO